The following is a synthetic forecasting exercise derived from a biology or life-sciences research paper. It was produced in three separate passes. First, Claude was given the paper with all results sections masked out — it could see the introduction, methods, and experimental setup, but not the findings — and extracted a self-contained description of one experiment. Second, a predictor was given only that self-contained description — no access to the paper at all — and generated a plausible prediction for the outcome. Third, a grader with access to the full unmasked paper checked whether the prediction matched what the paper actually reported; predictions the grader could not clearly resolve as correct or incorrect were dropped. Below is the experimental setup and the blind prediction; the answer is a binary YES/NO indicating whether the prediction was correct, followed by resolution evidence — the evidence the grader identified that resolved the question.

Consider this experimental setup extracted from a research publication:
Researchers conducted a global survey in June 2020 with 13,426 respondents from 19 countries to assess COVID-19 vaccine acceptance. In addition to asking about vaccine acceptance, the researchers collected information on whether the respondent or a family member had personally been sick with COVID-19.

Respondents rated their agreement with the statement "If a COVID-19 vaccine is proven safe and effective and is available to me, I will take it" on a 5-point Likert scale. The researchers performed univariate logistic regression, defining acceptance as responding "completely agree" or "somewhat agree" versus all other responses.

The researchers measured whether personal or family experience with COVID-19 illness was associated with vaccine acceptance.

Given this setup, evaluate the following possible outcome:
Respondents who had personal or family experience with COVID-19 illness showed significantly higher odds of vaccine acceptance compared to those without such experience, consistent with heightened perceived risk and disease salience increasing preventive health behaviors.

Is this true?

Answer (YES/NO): NO